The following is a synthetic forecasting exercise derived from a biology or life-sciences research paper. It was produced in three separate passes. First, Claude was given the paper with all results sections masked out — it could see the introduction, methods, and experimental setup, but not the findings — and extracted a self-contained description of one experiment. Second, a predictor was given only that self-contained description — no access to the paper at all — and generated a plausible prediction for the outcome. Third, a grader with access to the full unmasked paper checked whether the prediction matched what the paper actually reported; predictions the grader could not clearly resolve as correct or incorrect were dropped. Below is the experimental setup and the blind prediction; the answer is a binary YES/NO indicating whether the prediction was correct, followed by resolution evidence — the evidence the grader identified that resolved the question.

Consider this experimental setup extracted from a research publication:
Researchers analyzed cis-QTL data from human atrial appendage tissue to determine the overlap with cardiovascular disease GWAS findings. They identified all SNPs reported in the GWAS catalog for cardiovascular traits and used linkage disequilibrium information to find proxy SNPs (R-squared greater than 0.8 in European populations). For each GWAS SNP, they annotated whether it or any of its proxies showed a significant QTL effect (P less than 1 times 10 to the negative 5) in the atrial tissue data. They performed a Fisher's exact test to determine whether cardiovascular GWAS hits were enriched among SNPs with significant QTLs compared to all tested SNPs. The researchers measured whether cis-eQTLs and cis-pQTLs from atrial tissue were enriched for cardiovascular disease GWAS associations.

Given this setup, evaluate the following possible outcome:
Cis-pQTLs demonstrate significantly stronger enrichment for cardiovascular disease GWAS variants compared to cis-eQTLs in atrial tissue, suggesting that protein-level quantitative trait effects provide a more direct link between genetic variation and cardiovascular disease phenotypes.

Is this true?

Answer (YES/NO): NO